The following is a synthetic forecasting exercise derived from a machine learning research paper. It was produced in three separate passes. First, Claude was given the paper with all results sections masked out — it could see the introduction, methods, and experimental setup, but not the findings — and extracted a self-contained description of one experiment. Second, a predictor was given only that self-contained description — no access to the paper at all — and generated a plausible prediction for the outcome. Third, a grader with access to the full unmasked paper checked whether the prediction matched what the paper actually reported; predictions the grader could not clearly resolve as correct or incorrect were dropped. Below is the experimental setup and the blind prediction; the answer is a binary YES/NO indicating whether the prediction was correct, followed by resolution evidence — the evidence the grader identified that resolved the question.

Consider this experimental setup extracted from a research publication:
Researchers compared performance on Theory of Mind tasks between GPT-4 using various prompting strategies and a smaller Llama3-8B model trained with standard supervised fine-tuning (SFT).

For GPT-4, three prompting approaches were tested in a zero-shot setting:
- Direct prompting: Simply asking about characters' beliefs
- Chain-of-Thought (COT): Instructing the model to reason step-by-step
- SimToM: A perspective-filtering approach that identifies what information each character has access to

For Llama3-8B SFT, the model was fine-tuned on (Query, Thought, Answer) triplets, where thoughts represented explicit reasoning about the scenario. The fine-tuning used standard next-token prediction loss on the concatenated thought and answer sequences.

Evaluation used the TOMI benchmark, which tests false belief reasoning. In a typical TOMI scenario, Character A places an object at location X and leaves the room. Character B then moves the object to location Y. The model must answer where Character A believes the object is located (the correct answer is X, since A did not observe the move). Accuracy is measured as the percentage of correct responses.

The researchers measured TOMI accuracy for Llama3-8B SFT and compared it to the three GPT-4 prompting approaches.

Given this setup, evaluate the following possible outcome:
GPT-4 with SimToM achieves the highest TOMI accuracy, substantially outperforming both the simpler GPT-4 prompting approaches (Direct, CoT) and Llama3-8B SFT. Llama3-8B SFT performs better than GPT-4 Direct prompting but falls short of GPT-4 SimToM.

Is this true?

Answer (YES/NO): NO